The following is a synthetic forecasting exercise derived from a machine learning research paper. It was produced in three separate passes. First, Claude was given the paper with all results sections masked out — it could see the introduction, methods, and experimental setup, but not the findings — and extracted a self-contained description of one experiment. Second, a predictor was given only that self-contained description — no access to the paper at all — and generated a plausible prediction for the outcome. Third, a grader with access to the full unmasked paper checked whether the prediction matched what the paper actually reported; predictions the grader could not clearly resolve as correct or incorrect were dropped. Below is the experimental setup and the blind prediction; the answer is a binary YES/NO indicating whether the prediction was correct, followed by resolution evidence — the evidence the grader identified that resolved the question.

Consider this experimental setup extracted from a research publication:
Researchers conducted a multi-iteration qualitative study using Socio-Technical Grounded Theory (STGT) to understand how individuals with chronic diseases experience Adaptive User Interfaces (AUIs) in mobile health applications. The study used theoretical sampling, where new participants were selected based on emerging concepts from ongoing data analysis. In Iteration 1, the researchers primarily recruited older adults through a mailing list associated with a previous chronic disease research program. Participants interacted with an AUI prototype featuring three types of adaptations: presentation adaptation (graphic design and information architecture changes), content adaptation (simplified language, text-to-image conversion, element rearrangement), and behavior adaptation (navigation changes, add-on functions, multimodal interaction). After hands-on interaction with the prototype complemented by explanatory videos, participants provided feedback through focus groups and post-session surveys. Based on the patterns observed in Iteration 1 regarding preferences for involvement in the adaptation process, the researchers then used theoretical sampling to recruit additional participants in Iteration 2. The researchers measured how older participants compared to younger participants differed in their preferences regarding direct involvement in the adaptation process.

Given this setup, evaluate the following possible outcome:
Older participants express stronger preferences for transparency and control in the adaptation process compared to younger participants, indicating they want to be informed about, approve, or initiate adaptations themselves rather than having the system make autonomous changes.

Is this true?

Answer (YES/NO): NO